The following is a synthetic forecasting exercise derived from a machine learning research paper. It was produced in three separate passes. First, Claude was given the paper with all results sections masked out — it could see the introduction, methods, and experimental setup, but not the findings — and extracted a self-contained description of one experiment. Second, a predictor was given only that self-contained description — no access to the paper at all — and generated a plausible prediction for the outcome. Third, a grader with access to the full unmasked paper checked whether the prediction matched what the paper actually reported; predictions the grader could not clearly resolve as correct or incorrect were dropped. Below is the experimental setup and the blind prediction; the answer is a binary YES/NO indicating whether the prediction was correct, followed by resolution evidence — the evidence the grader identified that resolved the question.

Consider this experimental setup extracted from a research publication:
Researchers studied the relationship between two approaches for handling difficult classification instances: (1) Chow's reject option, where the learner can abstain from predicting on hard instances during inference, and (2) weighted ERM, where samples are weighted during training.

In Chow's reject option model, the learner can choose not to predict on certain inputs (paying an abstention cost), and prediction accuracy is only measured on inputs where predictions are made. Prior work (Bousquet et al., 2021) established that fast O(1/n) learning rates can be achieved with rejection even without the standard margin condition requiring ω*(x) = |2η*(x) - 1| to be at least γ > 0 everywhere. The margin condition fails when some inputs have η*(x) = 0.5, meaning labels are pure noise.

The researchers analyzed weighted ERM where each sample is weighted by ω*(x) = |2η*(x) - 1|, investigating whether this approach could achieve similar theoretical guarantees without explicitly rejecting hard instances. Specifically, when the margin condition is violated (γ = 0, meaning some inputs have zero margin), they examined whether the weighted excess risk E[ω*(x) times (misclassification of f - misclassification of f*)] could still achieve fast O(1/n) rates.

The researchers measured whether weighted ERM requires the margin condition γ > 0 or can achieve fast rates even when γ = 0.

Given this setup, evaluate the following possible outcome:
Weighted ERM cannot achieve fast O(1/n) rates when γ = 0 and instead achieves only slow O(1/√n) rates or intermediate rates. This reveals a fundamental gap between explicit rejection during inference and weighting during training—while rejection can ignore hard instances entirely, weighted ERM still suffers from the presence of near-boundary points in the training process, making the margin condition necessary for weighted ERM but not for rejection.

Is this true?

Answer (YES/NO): NO